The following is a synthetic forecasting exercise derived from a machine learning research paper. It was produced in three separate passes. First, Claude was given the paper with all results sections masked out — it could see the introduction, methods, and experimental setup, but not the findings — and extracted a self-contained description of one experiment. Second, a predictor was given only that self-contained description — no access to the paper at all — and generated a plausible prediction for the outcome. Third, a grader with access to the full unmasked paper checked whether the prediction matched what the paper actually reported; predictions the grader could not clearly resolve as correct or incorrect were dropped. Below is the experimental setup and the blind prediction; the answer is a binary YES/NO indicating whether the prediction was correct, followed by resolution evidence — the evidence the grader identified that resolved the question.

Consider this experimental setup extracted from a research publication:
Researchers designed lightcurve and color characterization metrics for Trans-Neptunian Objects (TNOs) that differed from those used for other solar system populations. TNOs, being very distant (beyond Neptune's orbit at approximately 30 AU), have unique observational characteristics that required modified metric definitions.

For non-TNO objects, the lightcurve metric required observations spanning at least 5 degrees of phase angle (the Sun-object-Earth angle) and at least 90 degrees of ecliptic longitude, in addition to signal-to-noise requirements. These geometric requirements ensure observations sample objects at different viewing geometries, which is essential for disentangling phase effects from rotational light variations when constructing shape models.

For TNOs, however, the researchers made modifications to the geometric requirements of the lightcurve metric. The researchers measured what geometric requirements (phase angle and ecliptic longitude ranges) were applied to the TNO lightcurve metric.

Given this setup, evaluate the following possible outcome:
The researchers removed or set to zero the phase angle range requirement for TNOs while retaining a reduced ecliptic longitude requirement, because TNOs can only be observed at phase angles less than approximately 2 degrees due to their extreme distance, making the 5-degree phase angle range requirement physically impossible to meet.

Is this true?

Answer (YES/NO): NO